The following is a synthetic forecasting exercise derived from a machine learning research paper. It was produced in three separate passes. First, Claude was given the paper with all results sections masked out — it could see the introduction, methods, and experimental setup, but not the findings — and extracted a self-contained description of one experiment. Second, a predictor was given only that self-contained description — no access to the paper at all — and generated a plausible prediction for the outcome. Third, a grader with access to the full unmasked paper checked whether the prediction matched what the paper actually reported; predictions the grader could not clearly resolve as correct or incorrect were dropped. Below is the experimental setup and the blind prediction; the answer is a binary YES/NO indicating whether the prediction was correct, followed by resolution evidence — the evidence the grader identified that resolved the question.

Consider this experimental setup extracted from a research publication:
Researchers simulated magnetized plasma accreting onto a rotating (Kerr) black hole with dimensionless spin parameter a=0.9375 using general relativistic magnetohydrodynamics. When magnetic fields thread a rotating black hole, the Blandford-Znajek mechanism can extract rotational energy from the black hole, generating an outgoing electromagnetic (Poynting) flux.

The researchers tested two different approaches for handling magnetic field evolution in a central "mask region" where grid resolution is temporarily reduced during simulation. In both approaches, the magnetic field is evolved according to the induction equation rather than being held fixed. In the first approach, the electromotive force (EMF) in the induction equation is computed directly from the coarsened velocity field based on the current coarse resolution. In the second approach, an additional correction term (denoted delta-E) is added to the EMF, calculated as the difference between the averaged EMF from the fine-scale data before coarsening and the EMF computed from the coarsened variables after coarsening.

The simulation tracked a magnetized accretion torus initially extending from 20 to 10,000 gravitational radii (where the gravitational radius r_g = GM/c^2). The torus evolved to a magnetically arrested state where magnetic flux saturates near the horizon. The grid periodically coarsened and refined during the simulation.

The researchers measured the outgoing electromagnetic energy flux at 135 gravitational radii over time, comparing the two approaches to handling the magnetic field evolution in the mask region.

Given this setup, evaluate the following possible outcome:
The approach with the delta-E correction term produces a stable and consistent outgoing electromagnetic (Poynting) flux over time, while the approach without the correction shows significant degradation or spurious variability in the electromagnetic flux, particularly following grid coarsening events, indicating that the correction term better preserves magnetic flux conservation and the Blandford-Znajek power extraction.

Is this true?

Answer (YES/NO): YES